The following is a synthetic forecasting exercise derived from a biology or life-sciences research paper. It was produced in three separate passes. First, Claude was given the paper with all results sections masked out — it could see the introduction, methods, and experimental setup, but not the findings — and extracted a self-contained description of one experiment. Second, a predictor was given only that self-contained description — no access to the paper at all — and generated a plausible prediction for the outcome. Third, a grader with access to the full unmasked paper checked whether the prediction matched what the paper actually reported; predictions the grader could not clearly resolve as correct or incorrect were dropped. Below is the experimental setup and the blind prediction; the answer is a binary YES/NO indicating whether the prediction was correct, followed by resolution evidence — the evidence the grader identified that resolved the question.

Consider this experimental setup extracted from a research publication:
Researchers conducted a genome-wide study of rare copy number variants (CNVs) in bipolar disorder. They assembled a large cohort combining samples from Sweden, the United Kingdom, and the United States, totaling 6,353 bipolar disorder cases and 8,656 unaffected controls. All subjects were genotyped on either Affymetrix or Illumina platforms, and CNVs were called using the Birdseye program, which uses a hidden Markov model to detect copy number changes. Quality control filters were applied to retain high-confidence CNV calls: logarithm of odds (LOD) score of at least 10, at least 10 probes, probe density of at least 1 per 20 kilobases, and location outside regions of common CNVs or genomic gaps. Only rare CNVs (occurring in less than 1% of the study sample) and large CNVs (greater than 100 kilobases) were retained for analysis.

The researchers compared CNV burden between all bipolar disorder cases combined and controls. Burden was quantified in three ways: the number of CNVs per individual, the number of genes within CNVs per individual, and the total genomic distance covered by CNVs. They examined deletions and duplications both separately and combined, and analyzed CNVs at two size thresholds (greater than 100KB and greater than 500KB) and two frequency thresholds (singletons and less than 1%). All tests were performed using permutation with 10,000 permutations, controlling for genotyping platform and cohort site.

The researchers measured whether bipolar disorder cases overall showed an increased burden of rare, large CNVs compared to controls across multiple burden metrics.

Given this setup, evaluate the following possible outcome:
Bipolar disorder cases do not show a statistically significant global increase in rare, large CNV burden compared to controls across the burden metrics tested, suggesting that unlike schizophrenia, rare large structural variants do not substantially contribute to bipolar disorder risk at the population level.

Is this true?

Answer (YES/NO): YES